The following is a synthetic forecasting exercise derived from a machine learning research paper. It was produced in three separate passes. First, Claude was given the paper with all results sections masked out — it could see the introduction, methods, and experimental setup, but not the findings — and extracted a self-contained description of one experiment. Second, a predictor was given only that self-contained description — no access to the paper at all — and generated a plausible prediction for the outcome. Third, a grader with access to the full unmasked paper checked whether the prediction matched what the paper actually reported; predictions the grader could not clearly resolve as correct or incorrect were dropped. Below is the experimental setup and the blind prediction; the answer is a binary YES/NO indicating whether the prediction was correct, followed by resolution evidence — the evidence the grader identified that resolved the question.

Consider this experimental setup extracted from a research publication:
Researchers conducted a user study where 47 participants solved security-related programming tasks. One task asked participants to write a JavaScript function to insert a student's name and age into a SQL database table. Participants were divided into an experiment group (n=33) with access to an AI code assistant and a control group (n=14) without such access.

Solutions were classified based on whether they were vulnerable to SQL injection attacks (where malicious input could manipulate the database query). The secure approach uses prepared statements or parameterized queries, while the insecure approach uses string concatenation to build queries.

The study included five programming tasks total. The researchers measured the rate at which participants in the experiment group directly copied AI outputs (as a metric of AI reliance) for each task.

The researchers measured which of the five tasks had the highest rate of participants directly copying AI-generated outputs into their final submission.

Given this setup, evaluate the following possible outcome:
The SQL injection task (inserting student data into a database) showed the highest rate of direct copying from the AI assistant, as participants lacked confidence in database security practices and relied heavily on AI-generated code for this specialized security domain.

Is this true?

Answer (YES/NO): YES